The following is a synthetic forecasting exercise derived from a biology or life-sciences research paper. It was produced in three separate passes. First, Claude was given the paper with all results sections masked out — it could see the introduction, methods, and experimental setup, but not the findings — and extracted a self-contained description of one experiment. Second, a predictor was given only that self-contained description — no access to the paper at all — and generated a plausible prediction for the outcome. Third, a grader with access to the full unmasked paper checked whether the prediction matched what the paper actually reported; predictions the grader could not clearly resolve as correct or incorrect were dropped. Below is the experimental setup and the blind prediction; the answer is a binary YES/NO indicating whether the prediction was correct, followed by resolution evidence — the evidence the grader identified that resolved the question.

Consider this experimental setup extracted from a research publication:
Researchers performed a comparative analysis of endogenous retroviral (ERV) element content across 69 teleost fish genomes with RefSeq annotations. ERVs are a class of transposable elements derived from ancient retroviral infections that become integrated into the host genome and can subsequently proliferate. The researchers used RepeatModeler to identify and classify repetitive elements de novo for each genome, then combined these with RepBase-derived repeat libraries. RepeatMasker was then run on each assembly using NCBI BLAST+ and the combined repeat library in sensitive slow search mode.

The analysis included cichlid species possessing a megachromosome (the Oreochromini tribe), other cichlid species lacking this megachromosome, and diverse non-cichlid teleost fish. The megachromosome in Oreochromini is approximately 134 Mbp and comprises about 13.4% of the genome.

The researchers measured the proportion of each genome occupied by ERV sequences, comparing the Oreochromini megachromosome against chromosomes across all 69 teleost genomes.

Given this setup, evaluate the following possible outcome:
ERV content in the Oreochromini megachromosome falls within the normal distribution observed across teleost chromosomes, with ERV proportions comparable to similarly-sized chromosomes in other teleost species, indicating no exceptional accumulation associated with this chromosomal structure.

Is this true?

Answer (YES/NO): NO